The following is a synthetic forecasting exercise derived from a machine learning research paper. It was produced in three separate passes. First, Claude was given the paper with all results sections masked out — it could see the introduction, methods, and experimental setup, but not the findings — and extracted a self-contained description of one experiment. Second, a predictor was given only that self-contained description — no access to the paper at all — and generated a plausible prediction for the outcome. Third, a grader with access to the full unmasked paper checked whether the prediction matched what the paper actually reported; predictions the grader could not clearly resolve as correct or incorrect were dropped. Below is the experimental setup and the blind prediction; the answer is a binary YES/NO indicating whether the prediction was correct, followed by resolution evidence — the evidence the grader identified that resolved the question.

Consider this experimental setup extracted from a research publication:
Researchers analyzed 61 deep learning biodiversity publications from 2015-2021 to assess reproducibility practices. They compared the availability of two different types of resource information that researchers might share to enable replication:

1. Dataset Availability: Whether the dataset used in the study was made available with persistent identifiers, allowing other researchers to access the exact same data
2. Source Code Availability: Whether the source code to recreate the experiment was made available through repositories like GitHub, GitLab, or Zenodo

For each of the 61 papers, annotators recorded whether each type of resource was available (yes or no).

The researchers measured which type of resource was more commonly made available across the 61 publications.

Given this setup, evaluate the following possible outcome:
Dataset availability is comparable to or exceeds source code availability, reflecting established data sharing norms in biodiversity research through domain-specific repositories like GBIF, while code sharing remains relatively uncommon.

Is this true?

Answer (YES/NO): YES